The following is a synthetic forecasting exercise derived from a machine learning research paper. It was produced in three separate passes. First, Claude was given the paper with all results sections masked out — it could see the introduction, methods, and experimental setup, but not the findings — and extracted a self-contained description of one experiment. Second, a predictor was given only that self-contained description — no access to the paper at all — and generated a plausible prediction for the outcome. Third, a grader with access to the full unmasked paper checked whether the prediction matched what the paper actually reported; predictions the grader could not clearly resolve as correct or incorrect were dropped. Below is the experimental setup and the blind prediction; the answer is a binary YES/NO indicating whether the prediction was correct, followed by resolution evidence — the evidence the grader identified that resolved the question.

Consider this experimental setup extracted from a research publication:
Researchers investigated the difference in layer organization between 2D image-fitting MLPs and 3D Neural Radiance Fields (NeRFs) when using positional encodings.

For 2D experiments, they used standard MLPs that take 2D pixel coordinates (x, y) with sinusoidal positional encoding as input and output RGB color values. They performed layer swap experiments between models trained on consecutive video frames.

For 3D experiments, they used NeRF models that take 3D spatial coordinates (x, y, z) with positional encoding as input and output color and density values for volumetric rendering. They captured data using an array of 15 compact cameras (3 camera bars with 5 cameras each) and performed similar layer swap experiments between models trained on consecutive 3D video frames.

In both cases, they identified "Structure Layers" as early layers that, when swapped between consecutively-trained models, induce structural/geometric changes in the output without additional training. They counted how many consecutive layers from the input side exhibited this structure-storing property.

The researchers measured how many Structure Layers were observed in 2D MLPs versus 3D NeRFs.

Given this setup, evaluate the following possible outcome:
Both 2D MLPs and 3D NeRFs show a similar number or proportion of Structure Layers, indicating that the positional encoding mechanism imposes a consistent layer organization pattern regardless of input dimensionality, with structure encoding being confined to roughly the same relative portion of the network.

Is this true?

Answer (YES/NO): NO